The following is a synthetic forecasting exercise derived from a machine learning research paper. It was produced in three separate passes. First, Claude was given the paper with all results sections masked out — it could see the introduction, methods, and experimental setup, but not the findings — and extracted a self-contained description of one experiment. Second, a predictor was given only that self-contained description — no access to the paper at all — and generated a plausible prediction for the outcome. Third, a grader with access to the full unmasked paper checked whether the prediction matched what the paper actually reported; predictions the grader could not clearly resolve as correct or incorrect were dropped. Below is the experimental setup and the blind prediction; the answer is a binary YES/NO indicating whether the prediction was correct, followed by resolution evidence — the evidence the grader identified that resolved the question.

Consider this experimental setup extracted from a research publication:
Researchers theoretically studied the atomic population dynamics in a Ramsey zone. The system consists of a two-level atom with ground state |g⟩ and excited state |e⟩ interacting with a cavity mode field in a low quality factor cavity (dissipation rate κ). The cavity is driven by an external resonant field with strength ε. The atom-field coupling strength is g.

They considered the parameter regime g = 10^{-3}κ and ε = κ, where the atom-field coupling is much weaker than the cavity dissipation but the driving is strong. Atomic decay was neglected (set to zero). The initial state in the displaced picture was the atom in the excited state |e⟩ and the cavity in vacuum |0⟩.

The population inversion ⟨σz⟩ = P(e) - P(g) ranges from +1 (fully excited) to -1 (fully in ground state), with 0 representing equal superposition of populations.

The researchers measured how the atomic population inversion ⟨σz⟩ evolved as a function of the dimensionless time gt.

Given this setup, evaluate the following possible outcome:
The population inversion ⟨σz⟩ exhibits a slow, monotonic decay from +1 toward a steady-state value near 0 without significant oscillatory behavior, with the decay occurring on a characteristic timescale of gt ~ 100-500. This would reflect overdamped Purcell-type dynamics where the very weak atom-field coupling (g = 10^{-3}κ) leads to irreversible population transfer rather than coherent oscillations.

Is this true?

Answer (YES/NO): NO